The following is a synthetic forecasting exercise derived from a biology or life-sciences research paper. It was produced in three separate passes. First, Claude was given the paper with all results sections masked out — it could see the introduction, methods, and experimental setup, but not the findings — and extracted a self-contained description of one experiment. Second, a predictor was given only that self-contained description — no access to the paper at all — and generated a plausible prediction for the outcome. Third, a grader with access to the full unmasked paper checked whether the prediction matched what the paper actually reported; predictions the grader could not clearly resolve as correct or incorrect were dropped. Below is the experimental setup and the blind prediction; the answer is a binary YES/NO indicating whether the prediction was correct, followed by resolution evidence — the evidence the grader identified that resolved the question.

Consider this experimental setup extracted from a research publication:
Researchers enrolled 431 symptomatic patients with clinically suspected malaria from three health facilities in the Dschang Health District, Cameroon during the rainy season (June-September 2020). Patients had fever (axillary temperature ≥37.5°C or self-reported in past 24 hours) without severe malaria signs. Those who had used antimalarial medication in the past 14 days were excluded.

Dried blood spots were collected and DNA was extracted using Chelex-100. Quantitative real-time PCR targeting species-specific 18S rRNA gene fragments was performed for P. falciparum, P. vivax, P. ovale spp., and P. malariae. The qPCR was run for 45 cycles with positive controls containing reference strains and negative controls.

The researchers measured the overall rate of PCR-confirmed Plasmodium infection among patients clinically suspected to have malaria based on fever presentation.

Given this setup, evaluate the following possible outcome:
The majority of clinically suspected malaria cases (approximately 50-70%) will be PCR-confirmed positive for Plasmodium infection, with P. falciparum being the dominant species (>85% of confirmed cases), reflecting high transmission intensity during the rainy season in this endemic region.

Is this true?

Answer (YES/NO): YES